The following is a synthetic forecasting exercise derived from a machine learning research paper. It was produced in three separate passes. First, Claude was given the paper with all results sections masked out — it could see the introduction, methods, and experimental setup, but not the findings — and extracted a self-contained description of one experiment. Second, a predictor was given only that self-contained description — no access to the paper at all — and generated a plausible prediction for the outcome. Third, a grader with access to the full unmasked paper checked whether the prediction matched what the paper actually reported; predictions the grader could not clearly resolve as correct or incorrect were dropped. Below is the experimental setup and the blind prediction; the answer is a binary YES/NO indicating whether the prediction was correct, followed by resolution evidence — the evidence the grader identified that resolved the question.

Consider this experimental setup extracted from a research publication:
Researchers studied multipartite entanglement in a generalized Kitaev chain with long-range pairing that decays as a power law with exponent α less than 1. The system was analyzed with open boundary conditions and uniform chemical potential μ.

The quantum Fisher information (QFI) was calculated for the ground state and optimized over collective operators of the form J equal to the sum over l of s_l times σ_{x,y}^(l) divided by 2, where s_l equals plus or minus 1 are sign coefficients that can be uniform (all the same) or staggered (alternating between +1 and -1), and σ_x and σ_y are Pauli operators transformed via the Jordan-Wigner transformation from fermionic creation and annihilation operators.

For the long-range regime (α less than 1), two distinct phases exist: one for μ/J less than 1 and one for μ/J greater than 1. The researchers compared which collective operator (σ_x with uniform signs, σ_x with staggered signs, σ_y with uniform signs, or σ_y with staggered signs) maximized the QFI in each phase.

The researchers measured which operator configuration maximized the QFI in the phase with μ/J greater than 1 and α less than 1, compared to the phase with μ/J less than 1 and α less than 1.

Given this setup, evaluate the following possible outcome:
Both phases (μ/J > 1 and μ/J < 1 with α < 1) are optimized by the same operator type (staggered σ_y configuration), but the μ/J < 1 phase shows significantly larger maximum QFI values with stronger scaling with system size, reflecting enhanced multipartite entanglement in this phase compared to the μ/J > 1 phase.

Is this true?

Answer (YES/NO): NO